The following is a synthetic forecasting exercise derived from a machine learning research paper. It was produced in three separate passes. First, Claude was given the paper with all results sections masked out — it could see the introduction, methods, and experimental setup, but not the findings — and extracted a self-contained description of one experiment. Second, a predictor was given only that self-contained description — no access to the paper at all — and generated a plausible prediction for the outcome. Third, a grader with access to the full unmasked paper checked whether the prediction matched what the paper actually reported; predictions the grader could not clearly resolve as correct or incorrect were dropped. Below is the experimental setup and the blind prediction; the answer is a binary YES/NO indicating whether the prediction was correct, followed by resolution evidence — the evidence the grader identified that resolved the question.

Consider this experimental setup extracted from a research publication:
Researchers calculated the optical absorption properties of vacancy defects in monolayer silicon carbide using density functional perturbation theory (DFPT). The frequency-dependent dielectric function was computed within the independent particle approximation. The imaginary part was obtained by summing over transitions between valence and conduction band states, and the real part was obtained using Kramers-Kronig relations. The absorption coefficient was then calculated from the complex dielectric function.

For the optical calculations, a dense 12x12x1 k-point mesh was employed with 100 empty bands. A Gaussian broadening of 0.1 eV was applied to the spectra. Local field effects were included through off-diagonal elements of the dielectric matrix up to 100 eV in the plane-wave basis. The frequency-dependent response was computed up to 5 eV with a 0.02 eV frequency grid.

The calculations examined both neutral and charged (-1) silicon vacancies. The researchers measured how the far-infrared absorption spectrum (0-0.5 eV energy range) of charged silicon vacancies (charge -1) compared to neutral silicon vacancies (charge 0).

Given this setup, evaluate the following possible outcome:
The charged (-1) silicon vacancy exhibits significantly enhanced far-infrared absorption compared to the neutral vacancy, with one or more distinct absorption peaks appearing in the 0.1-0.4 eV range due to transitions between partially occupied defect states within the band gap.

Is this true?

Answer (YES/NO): NO